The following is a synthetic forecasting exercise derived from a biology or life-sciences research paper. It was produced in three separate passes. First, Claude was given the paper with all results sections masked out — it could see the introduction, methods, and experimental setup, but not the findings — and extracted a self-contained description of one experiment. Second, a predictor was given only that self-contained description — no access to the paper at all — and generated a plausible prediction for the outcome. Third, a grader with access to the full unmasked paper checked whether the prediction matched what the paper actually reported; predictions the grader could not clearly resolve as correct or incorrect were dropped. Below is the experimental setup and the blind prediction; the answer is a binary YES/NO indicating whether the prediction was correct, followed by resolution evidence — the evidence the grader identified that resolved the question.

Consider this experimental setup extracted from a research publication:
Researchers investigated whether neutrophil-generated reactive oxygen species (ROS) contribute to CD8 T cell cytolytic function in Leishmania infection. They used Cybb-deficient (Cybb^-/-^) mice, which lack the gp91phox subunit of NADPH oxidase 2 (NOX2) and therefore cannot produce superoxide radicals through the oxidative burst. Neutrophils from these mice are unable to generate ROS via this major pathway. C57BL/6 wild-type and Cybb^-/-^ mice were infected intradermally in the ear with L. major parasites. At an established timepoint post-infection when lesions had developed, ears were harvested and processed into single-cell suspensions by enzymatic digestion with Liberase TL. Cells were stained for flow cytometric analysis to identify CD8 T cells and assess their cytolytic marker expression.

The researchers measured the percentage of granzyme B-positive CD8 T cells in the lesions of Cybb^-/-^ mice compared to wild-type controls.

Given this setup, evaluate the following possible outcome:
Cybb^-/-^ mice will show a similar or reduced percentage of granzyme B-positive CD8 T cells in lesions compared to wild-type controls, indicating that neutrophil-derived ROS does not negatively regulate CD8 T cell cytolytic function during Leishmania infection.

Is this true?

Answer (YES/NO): YES